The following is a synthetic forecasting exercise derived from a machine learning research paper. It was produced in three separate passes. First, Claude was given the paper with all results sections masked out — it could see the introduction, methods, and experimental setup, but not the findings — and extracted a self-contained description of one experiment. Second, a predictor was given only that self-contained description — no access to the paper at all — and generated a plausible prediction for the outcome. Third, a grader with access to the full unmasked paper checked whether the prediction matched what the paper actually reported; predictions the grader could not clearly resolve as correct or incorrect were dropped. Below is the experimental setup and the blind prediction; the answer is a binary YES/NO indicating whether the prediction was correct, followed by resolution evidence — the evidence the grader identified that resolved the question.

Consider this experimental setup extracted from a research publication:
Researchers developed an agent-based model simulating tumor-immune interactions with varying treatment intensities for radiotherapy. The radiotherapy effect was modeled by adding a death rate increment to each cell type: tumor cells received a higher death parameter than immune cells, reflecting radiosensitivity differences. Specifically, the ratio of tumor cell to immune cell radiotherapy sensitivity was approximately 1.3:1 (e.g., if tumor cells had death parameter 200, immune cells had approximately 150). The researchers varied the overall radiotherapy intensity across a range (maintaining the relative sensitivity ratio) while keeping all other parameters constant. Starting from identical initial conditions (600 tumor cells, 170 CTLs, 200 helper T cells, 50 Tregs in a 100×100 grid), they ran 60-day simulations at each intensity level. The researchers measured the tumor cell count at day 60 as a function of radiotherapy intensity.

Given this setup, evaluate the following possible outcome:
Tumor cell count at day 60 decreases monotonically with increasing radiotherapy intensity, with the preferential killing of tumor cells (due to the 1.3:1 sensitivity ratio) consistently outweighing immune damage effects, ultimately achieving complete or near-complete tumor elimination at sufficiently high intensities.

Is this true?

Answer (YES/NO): YES